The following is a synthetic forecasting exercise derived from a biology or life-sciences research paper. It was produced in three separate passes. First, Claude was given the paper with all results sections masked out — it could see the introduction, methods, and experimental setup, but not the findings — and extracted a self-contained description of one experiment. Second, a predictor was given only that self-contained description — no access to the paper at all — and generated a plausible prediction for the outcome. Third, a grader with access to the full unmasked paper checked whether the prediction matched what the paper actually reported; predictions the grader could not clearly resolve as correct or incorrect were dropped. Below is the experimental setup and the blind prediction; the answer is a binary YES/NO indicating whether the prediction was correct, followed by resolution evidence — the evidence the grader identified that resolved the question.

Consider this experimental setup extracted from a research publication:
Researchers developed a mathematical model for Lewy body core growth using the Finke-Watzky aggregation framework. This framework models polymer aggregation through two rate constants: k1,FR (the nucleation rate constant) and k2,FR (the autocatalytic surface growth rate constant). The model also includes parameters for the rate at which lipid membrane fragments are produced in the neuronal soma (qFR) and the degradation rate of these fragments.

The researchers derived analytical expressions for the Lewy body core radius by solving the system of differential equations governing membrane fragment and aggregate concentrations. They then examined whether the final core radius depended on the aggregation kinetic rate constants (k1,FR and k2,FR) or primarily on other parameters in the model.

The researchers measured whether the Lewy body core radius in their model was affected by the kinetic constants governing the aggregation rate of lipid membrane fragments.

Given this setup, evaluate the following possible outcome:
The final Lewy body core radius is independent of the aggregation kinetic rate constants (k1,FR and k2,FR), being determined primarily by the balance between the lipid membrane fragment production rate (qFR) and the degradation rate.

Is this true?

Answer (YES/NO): YES